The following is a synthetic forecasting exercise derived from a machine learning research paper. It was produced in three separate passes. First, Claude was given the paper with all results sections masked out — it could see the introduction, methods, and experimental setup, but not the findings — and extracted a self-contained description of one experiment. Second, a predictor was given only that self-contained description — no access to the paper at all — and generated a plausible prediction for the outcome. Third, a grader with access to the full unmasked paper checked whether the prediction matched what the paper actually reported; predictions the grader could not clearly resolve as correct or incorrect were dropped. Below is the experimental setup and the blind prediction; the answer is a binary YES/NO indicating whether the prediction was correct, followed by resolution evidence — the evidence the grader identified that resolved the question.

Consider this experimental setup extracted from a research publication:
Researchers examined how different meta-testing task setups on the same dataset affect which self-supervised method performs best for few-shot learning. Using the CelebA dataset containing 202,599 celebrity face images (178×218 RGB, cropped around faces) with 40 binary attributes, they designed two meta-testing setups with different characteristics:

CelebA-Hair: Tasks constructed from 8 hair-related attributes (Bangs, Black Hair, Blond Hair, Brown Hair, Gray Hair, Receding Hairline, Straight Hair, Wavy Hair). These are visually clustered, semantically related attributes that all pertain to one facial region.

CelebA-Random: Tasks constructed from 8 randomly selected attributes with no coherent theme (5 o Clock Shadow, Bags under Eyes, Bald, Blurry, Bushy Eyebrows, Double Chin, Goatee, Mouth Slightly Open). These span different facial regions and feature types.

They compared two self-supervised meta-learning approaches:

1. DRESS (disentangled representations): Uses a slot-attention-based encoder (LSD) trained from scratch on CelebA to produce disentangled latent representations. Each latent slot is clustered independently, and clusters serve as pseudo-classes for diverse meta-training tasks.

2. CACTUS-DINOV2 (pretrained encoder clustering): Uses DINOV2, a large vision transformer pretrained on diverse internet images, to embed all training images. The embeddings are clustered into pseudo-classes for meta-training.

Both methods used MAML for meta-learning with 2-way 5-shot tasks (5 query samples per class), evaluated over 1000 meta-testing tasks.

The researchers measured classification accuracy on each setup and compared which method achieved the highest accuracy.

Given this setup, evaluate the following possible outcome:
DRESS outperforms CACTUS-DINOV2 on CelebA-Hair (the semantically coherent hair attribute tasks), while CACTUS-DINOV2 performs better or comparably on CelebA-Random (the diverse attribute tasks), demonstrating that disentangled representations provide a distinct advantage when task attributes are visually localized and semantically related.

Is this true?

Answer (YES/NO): YES